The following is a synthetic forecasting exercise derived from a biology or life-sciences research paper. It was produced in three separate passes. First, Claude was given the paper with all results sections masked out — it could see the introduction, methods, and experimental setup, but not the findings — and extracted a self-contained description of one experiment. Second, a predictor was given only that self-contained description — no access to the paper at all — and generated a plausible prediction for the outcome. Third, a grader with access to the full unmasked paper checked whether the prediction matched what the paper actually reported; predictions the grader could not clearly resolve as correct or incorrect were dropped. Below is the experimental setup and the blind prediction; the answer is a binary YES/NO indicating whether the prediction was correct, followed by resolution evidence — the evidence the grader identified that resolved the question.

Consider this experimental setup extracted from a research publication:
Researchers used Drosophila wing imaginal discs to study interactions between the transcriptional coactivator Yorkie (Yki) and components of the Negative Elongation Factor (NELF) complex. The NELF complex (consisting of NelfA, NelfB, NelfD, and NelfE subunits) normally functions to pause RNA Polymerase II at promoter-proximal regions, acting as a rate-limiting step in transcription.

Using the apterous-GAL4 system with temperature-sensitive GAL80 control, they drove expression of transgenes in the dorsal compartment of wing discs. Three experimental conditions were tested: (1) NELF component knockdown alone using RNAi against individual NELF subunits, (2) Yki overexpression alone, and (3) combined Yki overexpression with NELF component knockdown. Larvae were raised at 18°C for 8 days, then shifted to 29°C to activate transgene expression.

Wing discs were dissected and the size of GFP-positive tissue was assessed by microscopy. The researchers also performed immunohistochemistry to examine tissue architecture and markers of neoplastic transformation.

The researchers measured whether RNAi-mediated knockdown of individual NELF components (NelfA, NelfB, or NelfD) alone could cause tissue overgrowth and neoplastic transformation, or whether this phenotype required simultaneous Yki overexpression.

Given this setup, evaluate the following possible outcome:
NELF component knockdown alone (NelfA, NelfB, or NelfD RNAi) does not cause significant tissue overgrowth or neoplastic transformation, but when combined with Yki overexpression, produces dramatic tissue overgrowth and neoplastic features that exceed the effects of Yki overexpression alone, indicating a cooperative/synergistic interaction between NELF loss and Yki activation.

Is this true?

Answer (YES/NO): YES